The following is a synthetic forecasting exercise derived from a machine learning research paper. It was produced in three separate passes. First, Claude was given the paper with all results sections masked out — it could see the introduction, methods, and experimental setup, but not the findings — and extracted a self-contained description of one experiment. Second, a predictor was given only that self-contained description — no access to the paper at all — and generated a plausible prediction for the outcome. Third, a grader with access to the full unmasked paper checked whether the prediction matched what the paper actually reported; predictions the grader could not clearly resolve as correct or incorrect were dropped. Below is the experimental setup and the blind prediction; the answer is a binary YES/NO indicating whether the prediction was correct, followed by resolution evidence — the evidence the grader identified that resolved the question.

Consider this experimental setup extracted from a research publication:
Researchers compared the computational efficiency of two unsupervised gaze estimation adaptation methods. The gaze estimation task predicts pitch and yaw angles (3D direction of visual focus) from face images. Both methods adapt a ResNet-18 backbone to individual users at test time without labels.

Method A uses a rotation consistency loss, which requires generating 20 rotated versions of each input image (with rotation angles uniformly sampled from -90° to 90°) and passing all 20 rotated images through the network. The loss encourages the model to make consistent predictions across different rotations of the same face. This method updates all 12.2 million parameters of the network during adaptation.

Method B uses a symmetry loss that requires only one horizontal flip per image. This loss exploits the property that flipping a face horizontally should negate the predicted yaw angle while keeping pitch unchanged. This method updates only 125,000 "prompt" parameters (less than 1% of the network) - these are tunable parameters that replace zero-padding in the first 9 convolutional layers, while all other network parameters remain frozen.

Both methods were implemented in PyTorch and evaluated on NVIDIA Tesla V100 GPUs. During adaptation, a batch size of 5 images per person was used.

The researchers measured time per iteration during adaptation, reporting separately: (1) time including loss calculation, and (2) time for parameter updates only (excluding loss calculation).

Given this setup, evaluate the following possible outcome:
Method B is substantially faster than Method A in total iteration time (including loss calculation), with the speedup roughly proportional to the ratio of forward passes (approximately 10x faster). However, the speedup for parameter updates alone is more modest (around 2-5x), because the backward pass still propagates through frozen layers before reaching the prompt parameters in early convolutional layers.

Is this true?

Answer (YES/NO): YES